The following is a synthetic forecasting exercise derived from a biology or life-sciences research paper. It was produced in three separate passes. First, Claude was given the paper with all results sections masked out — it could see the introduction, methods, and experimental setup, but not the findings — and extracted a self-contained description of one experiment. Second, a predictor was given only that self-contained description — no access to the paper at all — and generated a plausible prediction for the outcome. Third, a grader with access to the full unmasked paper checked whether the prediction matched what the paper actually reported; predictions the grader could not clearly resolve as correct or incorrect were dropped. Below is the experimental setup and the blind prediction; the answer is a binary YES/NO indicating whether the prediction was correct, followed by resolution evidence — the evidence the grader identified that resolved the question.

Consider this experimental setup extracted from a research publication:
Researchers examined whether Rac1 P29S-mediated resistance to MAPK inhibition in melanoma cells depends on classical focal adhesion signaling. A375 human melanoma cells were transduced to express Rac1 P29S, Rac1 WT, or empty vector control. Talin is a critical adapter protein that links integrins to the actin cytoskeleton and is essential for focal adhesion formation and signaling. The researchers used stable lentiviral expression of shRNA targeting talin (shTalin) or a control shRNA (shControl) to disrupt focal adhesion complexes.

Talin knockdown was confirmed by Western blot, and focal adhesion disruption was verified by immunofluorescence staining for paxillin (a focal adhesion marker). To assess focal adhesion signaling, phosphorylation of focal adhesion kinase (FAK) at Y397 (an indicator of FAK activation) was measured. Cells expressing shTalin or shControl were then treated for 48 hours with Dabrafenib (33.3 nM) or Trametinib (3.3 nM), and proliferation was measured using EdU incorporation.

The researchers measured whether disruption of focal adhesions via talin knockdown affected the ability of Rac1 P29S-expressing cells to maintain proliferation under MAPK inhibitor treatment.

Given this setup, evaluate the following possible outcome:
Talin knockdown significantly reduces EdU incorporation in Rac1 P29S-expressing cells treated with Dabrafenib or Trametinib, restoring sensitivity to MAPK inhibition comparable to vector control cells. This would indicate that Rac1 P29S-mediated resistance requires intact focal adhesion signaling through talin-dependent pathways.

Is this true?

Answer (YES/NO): NO